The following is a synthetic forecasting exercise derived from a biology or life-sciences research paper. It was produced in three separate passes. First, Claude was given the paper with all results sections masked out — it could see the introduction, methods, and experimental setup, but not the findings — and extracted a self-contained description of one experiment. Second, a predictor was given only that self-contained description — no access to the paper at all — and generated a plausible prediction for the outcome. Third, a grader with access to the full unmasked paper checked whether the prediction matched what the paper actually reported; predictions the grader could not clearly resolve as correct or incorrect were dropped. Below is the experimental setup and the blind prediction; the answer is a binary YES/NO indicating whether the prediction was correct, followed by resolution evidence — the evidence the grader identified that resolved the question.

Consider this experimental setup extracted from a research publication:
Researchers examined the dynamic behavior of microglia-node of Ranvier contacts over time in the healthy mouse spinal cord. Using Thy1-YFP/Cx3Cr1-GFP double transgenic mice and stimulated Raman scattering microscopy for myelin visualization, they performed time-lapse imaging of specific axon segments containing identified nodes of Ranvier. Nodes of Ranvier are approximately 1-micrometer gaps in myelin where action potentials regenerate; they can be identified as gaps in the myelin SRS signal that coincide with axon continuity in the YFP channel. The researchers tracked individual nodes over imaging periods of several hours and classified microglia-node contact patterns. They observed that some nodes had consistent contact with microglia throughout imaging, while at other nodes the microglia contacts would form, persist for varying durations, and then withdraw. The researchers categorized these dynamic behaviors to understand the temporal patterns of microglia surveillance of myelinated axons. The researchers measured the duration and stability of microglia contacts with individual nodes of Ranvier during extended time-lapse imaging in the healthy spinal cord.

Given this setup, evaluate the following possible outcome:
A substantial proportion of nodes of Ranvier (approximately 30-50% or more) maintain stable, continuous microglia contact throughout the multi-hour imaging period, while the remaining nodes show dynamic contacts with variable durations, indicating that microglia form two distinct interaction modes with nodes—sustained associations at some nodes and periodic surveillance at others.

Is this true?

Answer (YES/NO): NO